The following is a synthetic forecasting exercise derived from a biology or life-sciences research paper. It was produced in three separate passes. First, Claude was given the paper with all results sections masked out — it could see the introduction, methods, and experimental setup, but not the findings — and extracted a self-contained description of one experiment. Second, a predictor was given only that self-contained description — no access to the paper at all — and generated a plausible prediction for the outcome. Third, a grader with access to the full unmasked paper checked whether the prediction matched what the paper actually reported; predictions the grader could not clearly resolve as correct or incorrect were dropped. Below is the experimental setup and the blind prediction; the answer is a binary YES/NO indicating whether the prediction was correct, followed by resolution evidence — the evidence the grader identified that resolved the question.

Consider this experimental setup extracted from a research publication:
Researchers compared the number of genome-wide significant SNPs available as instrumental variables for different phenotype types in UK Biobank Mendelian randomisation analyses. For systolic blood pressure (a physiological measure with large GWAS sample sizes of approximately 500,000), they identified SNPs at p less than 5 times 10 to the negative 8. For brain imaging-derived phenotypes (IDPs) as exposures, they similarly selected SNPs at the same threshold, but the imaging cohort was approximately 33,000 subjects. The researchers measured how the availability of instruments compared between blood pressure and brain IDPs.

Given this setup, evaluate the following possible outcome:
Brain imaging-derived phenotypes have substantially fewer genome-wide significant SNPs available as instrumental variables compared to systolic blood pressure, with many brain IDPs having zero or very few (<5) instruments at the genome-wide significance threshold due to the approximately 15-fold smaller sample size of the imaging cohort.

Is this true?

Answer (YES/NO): YES